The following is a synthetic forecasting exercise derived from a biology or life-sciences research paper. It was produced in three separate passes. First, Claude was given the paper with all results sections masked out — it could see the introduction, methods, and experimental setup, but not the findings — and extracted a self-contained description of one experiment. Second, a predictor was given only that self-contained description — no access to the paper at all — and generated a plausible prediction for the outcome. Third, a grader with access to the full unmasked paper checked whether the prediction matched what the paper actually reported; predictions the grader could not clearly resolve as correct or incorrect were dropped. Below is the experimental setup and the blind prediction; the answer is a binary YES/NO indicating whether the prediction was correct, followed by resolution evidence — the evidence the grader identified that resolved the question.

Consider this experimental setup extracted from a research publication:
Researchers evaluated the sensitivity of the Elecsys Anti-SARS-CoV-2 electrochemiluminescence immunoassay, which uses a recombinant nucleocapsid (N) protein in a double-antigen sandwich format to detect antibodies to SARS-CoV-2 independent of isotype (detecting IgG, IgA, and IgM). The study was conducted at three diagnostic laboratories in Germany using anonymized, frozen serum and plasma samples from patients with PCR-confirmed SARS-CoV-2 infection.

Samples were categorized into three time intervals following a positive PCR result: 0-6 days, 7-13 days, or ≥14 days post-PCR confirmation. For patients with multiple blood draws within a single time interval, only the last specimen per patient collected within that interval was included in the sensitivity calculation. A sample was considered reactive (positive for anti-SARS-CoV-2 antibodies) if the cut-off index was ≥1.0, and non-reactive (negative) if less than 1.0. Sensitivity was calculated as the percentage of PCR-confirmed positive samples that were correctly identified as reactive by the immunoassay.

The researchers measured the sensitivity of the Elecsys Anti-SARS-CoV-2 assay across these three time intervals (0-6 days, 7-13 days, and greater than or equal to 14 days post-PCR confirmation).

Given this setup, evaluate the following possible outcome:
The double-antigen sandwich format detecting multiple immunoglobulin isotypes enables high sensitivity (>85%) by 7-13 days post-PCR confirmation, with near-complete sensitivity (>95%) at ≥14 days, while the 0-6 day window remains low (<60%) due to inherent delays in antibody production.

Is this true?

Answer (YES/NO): NO